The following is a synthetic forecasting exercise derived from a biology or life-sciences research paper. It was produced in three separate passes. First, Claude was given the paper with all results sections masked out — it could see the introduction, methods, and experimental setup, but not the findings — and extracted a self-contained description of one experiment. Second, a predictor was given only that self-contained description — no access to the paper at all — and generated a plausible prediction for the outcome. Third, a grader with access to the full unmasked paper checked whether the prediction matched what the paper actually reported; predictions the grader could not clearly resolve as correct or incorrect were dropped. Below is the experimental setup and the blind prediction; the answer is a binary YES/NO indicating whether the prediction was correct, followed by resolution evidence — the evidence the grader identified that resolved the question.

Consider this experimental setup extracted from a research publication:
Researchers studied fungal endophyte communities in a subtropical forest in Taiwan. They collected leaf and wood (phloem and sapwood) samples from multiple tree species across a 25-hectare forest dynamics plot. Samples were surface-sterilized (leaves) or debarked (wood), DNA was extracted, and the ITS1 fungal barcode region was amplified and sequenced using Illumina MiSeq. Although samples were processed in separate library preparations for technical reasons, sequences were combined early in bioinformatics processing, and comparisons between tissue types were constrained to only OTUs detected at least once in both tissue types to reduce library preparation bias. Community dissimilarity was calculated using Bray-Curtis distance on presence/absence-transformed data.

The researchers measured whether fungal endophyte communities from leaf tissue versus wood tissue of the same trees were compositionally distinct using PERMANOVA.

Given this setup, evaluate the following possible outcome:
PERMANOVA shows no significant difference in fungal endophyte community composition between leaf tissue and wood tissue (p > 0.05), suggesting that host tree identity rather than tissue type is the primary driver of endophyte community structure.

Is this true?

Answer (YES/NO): NO